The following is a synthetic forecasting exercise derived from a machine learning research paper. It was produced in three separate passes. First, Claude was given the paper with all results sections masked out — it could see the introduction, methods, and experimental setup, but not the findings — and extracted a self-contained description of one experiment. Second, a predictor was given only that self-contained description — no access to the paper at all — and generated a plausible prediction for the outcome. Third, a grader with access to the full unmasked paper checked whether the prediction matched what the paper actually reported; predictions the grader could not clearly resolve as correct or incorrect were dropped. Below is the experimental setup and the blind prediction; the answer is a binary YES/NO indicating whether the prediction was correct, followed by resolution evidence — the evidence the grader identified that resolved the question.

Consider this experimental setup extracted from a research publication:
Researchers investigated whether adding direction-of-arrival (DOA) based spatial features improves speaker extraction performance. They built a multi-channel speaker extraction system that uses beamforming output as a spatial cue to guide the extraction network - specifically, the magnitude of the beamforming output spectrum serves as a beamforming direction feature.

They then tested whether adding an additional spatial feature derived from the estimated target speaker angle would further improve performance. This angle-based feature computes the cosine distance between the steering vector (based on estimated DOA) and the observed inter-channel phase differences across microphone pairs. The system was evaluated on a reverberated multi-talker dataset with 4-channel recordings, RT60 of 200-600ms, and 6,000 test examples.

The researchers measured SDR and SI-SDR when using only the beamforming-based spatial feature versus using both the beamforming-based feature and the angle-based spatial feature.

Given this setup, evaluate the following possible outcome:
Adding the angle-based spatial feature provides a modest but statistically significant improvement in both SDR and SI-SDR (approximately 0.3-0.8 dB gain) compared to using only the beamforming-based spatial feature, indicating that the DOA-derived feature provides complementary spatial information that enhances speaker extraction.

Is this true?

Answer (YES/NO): NO